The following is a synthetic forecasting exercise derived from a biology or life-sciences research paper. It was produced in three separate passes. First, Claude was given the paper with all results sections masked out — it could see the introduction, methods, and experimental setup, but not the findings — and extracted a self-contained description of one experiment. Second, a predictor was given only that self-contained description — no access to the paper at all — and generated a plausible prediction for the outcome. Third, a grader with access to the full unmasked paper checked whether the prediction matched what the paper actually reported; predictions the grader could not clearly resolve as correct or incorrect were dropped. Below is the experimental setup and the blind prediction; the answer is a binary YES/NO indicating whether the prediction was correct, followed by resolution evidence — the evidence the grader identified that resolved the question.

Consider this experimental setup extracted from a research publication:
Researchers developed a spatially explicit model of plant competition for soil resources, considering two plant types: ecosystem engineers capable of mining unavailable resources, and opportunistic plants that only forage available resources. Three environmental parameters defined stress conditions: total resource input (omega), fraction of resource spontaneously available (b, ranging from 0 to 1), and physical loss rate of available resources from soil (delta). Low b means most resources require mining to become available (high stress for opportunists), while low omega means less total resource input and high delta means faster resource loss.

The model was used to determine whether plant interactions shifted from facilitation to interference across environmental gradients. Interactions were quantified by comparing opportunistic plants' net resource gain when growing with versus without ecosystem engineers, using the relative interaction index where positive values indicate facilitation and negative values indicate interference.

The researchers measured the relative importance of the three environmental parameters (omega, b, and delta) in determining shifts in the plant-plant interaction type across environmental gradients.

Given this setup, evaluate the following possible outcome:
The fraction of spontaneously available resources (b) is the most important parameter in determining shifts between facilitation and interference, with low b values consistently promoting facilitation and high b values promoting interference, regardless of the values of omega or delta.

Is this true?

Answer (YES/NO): YES